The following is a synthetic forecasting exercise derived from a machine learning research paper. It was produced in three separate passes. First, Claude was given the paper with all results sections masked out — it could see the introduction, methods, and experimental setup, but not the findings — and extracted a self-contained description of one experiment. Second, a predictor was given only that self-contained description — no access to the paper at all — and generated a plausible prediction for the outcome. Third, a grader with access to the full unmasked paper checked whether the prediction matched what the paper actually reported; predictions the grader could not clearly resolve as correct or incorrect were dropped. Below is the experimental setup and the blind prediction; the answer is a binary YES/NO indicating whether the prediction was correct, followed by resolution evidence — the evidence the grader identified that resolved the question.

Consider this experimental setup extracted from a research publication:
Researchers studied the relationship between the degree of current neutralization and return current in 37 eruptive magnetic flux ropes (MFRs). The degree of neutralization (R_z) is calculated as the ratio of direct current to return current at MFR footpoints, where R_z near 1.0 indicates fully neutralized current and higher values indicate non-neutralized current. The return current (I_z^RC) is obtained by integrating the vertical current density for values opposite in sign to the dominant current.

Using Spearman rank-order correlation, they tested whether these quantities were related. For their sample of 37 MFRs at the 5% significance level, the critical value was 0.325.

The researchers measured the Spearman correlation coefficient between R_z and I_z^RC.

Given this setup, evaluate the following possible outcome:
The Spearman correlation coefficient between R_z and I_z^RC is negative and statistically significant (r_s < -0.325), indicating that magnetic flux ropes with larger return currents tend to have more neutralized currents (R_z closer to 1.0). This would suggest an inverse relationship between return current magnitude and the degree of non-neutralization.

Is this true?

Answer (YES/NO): YES